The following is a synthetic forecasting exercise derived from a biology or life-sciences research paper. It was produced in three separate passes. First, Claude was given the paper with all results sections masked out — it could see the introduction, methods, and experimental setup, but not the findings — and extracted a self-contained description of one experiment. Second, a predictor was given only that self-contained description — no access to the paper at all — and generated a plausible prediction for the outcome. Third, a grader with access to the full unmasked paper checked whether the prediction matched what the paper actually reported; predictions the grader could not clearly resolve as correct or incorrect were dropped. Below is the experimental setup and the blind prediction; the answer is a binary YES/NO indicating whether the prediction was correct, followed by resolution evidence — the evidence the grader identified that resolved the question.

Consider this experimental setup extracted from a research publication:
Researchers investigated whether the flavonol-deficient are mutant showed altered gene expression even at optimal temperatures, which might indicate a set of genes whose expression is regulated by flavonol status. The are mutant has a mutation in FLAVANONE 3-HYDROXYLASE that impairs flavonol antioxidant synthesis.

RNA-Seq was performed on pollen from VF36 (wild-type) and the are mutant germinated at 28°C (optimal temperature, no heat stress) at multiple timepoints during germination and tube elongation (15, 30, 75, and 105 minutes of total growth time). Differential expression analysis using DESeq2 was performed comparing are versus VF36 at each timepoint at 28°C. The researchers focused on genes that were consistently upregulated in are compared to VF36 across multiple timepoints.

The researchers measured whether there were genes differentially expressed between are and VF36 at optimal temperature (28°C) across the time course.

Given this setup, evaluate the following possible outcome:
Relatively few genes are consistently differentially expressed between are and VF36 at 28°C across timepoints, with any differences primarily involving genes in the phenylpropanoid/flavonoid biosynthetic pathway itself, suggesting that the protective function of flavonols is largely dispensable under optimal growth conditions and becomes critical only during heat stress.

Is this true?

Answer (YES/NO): NO